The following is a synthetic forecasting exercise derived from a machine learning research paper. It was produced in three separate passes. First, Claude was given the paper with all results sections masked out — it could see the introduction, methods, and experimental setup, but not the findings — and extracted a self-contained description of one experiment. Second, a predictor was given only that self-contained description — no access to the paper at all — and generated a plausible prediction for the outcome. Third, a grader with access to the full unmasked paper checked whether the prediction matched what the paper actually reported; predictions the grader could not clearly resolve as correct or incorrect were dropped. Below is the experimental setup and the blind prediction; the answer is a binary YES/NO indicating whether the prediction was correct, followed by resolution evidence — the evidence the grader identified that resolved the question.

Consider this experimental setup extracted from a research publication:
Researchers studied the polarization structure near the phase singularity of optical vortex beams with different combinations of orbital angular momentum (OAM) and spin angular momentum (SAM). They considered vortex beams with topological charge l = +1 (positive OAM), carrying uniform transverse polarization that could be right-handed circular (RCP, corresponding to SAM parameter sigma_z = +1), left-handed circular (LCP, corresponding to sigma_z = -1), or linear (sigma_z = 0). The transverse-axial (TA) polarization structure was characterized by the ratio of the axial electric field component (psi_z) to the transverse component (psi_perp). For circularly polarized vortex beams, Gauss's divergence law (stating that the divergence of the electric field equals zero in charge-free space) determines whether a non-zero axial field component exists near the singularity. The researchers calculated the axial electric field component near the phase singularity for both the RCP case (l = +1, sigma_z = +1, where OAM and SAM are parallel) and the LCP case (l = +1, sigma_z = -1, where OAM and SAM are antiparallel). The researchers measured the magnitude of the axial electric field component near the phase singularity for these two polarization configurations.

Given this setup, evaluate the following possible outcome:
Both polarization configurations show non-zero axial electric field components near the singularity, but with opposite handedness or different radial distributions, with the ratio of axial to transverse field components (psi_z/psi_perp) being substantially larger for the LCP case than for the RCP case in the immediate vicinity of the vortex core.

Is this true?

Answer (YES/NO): NO